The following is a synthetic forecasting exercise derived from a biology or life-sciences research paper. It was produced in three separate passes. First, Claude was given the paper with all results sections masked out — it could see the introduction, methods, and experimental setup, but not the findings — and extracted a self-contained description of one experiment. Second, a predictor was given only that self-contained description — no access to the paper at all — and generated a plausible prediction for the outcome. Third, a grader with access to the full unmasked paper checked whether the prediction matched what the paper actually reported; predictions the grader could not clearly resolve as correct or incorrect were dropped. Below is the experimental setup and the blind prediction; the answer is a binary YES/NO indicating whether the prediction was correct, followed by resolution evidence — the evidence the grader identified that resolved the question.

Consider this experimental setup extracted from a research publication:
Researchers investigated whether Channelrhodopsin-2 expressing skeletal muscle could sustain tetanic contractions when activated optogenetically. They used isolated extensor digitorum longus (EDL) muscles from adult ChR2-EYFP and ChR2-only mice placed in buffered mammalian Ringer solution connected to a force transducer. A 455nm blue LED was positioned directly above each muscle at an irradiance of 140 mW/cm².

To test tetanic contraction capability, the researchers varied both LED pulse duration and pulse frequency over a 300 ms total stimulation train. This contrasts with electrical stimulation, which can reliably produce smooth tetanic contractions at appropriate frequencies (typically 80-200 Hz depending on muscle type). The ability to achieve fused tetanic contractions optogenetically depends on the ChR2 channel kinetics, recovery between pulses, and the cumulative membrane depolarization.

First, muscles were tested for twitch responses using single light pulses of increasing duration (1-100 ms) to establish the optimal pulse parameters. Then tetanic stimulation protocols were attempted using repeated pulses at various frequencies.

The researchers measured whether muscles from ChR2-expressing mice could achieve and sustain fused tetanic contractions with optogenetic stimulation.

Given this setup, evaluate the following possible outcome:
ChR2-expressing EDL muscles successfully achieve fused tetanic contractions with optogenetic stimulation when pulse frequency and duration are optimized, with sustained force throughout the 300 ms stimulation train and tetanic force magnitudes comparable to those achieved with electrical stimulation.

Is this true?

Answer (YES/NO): NO